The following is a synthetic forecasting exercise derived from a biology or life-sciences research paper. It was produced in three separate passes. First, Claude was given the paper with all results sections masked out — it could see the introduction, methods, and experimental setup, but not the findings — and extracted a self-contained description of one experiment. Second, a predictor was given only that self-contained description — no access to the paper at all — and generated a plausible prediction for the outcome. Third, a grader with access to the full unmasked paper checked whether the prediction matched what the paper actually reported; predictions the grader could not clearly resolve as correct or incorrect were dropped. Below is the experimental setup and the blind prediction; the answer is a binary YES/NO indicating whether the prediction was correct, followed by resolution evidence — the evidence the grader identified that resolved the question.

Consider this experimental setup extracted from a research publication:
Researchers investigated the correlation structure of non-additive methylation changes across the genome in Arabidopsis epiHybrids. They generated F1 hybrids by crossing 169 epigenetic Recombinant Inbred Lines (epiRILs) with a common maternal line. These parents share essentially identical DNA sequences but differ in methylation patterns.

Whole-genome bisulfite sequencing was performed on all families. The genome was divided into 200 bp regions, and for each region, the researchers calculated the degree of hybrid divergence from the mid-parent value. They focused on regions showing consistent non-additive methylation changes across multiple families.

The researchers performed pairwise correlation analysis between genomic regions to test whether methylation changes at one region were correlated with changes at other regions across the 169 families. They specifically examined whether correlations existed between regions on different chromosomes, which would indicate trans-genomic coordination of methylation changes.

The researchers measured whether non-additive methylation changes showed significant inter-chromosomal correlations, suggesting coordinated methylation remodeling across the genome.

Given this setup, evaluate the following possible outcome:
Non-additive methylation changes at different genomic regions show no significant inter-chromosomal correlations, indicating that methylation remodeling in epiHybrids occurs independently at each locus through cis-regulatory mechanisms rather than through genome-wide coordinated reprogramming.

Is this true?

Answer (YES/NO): NO